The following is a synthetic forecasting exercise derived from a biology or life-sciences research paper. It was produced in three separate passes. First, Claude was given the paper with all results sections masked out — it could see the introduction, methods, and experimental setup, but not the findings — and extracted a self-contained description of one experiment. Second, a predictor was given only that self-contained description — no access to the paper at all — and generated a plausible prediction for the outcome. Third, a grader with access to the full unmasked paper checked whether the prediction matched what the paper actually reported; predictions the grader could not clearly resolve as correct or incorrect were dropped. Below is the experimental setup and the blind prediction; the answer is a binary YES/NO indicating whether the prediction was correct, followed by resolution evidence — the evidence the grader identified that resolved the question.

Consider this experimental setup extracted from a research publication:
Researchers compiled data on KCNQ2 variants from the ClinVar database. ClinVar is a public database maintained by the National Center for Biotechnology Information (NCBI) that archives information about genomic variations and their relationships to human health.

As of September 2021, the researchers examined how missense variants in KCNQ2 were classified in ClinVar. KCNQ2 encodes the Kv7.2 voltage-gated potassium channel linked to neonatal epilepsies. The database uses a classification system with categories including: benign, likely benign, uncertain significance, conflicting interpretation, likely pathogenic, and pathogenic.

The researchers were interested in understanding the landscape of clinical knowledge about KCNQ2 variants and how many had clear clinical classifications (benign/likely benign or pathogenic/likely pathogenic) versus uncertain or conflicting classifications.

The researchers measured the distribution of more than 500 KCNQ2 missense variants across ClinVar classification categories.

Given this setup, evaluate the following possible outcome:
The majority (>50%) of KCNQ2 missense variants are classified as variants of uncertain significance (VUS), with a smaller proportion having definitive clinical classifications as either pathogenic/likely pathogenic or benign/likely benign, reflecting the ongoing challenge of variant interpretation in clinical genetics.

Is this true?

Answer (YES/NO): NO